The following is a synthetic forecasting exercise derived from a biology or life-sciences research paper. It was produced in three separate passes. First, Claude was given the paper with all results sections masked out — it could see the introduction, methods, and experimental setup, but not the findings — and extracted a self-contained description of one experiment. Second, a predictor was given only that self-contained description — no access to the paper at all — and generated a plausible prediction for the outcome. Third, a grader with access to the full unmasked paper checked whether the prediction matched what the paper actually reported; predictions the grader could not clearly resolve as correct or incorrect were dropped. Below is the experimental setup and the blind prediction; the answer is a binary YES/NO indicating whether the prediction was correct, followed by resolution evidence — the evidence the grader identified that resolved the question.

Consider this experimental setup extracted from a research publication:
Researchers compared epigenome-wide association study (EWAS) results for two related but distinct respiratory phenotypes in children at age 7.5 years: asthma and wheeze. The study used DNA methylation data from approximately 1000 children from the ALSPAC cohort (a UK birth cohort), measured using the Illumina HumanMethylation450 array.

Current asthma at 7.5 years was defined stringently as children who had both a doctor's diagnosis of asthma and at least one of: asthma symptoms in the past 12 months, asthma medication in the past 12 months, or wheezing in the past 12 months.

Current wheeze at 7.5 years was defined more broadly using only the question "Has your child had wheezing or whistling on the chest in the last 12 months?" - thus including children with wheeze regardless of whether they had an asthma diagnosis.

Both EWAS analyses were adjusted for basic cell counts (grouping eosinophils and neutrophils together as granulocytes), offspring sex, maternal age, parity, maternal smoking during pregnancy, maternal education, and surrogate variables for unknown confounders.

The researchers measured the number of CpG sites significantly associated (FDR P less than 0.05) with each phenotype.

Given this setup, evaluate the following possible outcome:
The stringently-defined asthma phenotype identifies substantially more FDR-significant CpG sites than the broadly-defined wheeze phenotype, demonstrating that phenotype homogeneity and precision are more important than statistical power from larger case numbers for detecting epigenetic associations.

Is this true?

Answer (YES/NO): NO